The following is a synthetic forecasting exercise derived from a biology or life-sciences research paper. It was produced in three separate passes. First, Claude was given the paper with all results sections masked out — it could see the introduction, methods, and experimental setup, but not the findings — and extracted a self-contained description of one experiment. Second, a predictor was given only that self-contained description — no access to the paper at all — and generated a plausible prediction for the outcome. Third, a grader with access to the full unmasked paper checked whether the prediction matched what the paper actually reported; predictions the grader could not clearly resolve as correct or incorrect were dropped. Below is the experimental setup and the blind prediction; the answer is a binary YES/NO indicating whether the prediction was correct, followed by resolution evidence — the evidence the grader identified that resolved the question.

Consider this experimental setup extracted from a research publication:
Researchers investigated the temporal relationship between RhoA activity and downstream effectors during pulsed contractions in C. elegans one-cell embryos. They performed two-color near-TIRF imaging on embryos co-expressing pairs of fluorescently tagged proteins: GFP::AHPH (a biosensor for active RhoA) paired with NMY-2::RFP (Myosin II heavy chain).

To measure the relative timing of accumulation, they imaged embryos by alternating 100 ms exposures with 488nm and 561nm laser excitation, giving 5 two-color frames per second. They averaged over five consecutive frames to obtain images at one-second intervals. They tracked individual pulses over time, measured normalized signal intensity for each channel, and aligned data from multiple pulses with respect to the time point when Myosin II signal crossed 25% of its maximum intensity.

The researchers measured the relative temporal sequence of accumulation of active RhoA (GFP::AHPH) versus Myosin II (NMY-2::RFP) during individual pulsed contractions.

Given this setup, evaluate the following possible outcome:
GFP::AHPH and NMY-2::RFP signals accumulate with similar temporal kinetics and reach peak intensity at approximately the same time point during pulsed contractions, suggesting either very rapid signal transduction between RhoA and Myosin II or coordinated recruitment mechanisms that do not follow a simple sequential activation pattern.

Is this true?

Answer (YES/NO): NO